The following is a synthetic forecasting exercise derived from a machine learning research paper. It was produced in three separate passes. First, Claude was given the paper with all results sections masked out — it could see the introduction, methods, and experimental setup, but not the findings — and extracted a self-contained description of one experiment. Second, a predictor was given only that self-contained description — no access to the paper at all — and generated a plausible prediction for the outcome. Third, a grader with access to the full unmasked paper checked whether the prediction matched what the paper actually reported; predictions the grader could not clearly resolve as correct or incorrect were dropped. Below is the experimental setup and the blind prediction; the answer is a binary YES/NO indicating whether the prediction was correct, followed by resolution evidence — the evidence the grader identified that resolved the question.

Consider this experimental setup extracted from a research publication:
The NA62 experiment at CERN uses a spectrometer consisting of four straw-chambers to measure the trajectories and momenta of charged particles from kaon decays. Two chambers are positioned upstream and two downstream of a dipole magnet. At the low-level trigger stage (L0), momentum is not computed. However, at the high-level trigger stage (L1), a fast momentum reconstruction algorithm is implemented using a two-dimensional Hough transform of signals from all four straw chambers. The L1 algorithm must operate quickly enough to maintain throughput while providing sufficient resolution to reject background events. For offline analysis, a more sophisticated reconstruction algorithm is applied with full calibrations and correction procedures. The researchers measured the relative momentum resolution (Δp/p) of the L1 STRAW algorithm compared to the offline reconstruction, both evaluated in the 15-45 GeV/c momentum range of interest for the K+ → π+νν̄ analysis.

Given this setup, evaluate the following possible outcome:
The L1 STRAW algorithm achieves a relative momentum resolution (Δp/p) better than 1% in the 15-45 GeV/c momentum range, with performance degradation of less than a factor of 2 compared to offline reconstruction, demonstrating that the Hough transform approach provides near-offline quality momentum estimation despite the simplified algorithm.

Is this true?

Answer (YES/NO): NO